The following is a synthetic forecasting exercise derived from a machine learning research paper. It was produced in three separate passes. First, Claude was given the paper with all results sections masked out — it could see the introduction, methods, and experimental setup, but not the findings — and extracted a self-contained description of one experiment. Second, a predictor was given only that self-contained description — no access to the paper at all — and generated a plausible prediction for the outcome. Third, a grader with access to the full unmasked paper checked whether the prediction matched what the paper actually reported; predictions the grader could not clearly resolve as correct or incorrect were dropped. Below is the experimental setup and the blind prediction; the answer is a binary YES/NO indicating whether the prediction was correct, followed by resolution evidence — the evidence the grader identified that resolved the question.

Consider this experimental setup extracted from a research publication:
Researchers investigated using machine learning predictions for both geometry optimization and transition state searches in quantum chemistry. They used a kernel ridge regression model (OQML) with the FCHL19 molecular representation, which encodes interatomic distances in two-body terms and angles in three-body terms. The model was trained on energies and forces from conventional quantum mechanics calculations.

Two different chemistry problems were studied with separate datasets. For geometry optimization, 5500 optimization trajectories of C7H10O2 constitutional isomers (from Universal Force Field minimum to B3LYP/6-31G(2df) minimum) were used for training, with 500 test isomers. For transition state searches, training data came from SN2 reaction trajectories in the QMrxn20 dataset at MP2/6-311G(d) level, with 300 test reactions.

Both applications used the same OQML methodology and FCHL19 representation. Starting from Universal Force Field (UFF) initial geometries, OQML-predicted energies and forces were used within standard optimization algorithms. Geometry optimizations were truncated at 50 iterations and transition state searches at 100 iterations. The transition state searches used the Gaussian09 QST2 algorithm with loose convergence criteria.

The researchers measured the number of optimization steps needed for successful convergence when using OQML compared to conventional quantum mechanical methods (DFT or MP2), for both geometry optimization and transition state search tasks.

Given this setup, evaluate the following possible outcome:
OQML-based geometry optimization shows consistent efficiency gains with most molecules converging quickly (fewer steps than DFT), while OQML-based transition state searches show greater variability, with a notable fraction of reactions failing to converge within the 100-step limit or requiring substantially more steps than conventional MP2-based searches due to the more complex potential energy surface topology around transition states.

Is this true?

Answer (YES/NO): NO